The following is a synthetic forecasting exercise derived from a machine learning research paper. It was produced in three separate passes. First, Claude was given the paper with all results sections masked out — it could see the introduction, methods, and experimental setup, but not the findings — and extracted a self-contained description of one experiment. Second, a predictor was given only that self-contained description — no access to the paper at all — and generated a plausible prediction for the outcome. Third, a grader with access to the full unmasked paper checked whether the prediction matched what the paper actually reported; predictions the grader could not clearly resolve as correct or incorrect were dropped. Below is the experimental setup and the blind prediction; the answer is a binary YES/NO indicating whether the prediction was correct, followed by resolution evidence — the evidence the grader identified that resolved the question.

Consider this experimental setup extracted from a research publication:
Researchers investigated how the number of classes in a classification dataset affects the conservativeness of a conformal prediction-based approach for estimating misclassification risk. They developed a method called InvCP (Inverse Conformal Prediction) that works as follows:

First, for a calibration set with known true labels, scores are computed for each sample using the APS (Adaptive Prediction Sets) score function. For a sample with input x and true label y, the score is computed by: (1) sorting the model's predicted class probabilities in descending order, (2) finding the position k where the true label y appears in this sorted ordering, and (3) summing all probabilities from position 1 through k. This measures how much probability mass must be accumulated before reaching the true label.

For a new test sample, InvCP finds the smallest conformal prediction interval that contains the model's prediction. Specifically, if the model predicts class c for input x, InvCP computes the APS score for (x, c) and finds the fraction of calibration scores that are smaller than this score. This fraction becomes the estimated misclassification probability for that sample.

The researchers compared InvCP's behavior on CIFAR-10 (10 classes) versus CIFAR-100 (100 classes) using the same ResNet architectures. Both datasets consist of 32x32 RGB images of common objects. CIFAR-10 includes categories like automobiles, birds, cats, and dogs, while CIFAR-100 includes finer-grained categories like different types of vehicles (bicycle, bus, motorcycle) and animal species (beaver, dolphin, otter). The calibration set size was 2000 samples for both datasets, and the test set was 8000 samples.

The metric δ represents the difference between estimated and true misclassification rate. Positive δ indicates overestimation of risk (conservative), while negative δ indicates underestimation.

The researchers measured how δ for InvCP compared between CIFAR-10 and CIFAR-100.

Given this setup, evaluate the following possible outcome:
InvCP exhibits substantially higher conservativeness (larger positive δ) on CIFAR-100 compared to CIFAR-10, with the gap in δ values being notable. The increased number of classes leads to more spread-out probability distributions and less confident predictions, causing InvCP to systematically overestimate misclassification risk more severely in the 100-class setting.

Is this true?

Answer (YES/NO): NO